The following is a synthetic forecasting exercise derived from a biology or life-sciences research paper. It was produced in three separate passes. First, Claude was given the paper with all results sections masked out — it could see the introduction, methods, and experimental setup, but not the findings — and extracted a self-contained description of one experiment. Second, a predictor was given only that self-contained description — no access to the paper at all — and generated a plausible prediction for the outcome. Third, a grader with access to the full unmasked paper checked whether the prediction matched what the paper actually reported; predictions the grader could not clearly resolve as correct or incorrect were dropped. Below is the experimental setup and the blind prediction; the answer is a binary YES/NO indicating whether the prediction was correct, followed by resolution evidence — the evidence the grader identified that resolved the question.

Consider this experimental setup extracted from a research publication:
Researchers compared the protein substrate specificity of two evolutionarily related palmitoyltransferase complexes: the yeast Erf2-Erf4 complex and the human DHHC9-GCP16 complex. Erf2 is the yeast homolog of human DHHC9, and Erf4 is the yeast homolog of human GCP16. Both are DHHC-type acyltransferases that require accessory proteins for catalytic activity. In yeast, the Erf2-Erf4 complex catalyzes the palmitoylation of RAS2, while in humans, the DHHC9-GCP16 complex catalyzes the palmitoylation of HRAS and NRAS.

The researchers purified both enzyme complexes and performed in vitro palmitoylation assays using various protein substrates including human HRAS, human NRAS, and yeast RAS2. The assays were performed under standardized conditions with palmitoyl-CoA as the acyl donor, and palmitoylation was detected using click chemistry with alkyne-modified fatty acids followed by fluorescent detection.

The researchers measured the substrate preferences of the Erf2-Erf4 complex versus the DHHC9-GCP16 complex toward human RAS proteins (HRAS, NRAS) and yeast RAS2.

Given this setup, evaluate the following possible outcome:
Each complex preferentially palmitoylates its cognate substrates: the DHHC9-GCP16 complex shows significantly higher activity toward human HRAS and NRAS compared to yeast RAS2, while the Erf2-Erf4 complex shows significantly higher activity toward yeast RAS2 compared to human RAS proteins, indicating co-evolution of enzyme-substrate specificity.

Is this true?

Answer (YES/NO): YES